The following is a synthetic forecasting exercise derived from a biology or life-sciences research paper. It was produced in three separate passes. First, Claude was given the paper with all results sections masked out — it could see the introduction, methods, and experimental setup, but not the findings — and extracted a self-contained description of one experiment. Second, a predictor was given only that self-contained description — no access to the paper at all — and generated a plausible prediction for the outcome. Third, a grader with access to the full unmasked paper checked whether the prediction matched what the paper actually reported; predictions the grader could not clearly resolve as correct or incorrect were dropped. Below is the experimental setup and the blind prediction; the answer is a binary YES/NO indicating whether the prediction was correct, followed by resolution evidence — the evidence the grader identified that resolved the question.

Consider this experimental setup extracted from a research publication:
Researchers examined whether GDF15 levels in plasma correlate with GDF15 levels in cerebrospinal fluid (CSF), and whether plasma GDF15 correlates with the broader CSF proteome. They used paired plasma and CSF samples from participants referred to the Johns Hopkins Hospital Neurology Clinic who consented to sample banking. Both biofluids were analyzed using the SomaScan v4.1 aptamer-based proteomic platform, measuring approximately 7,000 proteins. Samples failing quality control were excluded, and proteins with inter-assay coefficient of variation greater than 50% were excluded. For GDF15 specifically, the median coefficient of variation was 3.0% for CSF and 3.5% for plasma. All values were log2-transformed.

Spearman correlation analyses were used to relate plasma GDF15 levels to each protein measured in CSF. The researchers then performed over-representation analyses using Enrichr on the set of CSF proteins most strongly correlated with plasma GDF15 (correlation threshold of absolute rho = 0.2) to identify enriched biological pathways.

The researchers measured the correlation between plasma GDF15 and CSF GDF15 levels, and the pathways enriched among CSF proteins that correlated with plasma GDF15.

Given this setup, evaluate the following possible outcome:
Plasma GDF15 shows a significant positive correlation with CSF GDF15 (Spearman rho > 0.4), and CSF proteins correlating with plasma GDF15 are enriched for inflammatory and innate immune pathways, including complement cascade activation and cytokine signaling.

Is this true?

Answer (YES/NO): YES